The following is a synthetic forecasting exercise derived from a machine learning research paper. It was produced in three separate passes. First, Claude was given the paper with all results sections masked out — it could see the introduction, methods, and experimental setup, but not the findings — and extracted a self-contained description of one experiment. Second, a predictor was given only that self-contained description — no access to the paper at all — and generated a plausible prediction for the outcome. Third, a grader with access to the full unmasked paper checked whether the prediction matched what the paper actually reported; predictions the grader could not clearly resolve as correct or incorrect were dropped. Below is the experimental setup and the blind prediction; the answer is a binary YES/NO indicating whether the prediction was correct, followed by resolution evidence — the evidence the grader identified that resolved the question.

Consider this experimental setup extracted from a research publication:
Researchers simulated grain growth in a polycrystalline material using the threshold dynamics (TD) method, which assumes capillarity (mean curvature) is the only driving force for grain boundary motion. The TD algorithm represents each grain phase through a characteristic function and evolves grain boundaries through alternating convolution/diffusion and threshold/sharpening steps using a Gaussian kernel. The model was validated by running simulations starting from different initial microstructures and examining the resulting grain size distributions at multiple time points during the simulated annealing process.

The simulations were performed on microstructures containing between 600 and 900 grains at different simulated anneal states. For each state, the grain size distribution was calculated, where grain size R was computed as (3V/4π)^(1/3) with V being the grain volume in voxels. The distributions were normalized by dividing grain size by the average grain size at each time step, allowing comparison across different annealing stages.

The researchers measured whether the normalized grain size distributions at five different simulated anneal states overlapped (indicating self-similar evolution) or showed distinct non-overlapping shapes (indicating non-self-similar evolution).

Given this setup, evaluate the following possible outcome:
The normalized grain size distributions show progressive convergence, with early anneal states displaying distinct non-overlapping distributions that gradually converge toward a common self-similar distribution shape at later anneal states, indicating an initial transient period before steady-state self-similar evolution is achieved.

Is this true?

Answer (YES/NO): NO